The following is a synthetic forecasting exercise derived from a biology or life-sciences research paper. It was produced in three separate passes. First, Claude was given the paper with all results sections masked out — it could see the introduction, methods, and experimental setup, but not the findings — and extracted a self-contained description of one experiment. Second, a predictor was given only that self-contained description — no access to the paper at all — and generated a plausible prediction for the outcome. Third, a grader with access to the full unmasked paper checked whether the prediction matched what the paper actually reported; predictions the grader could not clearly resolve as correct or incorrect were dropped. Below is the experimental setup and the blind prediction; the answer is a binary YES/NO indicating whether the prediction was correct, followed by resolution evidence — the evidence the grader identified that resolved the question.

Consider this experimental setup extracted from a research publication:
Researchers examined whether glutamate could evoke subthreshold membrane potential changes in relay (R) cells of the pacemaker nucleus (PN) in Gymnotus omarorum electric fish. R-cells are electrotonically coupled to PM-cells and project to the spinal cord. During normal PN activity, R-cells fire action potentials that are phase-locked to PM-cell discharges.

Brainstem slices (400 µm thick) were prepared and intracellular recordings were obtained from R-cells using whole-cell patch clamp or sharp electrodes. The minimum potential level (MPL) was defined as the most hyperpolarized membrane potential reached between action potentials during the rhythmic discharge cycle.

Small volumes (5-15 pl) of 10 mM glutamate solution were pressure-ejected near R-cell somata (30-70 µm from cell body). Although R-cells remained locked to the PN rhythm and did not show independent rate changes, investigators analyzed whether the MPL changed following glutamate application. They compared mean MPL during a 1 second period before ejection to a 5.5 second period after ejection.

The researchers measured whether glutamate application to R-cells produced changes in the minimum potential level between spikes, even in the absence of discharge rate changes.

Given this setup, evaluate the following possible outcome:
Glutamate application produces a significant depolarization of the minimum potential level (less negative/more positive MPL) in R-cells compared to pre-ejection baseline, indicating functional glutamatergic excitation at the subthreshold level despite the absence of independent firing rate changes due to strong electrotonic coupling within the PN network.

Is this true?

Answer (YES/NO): NO